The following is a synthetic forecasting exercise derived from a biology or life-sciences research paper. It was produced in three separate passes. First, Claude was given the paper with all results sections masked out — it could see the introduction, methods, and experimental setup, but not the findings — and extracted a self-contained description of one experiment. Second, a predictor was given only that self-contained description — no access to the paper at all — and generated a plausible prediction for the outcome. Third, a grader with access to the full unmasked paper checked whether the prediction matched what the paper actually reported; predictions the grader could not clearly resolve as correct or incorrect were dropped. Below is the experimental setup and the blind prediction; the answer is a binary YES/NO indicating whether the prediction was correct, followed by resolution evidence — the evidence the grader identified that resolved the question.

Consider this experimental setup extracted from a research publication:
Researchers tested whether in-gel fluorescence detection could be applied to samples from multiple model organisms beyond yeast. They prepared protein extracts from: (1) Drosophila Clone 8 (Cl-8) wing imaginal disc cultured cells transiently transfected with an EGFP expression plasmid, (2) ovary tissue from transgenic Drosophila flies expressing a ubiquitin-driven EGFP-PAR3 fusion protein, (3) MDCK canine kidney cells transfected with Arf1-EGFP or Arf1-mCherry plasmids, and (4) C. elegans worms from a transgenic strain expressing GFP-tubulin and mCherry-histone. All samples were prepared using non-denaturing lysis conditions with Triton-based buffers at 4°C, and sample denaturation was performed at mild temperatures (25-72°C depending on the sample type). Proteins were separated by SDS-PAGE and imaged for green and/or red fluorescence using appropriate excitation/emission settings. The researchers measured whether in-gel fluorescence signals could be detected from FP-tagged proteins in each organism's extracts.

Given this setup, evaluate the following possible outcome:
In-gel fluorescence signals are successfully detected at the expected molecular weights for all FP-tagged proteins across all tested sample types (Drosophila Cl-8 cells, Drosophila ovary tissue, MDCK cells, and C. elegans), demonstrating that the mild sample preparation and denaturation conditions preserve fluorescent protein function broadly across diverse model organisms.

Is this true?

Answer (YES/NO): YES